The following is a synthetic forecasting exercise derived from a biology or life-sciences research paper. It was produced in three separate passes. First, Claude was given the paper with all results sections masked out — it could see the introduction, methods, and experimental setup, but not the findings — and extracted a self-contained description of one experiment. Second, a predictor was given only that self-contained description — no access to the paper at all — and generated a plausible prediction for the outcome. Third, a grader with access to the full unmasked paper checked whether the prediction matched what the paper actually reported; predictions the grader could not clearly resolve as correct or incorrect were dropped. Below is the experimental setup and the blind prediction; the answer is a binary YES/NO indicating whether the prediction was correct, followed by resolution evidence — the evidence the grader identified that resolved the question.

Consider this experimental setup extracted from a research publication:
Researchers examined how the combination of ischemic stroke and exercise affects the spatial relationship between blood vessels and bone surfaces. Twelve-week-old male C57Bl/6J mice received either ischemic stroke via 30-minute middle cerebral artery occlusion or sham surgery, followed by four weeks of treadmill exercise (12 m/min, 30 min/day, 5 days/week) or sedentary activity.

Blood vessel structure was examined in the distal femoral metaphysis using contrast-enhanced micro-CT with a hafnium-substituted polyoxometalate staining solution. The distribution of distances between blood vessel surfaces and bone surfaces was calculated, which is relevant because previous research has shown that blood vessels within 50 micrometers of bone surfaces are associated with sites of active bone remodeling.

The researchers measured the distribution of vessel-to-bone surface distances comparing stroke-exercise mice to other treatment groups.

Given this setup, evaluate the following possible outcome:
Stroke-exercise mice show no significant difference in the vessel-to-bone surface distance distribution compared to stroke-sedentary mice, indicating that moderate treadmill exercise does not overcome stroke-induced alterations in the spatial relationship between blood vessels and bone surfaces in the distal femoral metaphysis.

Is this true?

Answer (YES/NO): NO